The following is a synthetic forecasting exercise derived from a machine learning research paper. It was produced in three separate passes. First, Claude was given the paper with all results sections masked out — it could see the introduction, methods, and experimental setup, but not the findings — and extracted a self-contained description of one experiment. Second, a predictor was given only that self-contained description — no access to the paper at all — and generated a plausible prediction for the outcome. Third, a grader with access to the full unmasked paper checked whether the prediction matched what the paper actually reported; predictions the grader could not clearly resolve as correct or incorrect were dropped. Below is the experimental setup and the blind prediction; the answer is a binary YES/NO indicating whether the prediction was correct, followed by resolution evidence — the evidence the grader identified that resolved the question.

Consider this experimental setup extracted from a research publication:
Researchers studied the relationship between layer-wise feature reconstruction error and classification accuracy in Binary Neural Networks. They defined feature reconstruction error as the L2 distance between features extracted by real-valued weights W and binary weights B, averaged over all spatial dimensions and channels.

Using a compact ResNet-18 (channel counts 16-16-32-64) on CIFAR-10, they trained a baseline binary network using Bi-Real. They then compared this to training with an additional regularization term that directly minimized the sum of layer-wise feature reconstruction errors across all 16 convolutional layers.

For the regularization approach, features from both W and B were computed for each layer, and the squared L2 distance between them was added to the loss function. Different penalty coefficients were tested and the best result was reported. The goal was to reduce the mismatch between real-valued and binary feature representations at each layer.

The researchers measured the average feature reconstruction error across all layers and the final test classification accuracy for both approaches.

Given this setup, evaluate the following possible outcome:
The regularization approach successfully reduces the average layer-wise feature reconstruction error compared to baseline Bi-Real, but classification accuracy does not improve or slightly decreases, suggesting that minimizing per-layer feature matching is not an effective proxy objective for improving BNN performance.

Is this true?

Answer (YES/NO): NO